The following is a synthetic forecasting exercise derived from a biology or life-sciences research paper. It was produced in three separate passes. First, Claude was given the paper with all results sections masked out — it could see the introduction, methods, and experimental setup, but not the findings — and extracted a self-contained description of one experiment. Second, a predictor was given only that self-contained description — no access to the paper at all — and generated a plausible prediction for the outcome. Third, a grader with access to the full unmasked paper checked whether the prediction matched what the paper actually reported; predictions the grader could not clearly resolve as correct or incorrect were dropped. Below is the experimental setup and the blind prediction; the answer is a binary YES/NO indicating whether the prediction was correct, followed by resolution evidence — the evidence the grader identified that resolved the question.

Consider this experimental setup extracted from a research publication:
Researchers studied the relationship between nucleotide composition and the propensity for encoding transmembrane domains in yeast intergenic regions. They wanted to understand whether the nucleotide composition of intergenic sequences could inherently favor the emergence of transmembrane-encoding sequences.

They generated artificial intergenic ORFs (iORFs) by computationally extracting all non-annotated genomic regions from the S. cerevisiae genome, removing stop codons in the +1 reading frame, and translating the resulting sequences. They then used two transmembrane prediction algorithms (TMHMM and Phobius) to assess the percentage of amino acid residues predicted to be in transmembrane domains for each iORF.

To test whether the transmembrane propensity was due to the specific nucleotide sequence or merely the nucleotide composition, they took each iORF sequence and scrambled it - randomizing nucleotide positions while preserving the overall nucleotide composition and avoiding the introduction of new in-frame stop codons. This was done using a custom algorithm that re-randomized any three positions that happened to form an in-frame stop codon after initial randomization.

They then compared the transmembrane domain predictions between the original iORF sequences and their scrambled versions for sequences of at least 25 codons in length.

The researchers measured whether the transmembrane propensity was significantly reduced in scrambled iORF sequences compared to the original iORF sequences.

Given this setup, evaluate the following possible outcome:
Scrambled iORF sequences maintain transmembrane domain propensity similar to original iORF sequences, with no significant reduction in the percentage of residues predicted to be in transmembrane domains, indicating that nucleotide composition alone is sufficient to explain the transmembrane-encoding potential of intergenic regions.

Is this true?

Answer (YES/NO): YES